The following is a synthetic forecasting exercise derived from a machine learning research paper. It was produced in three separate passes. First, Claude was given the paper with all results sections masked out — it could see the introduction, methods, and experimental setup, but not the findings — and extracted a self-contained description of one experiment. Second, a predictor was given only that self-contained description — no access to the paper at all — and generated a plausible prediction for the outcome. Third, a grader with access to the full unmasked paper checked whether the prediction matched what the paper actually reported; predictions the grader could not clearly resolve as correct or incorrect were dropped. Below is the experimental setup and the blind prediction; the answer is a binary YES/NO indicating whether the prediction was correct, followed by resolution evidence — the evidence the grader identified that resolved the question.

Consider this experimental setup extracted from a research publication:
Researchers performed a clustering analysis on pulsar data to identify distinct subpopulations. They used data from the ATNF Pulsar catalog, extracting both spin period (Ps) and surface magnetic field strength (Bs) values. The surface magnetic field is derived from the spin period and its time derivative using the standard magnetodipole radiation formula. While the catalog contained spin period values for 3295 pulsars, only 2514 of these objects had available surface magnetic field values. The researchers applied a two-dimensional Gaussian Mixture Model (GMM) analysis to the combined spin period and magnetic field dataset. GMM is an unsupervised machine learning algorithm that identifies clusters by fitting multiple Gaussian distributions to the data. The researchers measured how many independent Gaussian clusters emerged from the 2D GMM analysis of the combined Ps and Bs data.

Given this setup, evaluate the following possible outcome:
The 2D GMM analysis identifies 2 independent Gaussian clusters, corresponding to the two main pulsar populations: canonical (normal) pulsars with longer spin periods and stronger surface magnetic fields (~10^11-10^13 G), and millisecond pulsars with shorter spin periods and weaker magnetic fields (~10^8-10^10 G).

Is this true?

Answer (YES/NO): NO